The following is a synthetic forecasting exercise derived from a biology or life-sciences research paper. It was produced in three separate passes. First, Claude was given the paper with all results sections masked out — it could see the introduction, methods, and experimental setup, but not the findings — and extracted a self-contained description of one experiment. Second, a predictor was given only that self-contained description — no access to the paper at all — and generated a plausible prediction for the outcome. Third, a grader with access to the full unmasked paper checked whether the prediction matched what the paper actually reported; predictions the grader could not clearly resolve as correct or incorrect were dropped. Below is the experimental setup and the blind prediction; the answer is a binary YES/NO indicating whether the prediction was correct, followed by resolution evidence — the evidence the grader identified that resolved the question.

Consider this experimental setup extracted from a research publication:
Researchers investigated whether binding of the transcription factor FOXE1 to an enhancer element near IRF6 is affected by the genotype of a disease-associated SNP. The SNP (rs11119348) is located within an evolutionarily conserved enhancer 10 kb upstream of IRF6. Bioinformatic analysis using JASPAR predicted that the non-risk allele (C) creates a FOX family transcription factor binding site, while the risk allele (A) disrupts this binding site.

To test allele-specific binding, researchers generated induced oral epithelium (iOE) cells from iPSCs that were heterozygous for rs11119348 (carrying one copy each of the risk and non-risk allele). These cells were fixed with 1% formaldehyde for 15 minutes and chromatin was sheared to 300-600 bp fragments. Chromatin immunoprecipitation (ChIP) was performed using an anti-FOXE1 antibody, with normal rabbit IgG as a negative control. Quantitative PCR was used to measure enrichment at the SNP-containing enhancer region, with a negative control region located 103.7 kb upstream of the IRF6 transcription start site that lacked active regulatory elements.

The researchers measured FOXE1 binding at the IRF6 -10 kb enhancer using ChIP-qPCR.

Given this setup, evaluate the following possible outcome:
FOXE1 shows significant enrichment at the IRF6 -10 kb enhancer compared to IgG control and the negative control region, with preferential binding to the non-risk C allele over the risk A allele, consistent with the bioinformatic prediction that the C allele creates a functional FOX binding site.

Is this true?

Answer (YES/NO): NO